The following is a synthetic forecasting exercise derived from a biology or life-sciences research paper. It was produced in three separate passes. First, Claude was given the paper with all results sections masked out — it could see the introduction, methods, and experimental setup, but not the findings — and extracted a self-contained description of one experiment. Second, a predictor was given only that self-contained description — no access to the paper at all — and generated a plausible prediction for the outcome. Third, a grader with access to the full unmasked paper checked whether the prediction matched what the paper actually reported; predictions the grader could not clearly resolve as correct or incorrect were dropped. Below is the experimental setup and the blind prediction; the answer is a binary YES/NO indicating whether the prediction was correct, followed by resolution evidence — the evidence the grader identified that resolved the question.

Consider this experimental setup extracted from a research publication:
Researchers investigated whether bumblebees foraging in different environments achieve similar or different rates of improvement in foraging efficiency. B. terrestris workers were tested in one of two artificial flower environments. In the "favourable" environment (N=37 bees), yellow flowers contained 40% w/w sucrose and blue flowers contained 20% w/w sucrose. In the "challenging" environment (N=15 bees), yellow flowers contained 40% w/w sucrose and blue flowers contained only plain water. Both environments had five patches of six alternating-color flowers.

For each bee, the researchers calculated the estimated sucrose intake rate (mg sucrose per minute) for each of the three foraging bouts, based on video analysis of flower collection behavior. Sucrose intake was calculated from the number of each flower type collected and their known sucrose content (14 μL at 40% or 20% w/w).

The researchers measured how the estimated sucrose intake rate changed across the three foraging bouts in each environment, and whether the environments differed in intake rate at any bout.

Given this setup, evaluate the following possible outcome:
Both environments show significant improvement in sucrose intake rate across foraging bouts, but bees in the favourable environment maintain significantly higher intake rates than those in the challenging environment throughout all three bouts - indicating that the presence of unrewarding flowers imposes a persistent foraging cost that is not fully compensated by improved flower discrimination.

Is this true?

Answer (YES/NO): NO